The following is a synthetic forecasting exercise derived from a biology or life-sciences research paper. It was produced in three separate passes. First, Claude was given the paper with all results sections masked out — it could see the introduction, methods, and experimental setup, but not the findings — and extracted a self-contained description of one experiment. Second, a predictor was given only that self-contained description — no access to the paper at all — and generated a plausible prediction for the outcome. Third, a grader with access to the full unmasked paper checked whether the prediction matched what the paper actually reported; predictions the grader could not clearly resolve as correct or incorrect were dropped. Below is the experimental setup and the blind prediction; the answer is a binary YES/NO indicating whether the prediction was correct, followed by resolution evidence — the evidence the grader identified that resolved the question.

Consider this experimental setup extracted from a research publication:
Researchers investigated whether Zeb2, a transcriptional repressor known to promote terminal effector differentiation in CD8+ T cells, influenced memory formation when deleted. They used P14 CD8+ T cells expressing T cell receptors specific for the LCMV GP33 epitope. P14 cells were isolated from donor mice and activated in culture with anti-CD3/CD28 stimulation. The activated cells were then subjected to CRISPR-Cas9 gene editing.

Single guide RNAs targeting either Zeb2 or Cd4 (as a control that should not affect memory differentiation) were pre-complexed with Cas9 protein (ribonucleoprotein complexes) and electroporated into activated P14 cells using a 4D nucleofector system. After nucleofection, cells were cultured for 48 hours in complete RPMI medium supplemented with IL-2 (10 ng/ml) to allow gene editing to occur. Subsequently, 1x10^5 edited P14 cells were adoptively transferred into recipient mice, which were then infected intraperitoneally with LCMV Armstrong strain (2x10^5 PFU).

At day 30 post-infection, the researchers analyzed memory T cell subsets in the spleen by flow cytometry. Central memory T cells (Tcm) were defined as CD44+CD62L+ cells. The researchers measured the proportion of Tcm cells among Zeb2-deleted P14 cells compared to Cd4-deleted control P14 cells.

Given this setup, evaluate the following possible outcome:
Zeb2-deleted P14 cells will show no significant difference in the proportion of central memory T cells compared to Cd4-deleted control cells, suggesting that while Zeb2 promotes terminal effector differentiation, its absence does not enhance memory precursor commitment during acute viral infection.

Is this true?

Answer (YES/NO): NO